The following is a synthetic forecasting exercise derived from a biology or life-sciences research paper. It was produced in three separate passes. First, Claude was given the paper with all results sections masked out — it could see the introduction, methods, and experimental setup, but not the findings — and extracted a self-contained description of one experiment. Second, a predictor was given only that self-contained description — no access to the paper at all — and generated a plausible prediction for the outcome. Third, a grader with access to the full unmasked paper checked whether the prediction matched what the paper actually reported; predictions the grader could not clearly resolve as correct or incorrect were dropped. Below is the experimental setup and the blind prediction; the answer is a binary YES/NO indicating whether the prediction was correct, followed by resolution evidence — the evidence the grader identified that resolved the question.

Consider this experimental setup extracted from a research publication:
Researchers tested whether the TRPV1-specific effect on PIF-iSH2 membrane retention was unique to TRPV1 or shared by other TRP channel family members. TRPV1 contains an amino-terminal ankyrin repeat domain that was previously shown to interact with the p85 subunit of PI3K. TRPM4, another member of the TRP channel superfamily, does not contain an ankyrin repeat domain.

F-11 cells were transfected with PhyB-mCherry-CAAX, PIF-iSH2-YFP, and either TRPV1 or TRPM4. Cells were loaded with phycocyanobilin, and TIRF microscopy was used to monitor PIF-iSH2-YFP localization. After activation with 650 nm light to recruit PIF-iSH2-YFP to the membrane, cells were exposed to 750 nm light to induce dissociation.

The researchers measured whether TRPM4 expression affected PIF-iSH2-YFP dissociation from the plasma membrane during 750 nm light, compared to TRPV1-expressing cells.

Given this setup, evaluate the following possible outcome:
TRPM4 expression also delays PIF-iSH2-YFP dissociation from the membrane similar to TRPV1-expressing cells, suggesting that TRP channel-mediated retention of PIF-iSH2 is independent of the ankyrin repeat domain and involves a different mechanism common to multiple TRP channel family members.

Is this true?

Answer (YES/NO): NO